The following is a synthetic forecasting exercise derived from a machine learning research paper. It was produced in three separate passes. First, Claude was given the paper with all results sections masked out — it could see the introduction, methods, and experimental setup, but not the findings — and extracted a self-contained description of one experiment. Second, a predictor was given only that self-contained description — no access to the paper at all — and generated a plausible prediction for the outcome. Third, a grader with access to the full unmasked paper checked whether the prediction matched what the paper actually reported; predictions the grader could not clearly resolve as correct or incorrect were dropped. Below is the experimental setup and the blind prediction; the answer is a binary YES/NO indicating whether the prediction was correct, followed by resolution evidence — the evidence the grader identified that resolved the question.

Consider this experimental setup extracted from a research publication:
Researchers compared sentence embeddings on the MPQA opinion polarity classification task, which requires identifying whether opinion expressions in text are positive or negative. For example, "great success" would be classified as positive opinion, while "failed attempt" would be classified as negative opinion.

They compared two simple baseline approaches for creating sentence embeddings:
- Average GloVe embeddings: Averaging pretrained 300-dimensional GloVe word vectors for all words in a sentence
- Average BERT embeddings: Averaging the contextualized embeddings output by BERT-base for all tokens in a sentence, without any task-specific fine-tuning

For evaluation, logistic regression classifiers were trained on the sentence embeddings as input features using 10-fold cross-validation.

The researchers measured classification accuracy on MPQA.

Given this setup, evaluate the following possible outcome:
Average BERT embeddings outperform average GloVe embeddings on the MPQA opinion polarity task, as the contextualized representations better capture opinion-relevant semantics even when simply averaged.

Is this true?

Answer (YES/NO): YES